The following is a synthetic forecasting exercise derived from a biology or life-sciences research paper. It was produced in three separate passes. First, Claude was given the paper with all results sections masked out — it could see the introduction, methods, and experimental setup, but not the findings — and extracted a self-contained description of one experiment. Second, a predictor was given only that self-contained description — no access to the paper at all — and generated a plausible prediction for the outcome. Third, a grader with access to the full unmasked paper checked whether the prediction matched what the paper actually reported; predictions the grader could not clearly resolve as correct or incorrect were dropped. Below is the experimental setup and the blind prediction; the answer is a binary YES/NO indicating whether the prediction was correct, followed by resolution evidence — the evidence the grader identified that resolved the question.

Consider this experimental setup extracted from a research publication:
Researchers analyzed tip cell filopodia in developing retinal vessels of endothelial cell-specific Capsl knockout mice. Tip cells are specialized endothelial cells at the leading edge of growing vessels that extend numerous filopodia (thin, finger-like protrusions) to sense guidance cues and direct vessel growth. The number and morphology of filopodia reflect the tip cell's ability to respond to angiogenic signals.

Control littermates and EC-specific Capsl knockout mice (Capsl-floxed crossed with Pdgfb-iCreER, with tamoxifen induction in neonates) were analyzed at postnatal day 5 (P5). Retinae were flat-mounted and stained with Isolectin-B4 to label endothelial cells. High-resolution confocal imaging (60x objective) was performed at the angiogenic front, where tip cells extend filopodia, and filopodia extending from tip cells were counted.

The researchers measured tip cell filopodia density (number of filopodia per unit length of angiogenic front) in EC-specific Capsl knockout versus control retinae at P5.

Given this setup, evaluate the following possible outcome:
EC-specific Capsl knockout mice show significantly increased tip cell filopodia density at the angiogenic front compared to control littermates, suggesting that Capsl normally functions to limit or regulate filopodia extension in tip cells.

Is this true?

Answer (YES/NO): NO